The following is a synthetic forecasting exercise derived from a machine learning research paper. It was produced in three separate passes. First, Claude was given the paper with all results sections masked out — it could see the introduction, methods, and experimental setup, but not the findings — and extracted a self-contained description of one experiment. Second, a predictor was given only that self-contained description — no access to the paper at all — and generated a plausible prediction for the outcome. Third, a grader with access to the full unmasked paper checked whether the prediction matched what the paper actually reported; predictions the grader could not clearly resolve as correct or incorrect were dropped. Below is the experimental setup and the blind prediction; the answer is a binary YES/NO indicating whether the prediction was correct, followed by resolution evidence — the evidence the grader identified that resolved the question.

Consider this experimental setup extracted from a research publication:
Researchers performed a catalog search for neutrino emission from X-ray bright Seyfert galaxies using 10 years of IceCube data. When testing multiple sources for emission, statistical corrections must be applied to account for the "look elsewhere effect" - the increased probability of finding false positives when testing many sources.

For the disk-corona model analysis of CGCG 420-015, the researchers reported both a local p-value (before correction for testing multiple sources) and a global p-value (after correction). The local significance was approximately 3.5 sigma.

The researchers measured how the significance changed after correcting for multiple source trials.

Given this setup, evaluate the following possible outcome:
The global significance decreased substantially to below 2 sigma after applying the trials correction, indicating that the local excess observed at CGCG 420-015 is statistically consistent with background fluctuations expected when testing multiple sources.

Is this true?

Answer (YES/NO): NO